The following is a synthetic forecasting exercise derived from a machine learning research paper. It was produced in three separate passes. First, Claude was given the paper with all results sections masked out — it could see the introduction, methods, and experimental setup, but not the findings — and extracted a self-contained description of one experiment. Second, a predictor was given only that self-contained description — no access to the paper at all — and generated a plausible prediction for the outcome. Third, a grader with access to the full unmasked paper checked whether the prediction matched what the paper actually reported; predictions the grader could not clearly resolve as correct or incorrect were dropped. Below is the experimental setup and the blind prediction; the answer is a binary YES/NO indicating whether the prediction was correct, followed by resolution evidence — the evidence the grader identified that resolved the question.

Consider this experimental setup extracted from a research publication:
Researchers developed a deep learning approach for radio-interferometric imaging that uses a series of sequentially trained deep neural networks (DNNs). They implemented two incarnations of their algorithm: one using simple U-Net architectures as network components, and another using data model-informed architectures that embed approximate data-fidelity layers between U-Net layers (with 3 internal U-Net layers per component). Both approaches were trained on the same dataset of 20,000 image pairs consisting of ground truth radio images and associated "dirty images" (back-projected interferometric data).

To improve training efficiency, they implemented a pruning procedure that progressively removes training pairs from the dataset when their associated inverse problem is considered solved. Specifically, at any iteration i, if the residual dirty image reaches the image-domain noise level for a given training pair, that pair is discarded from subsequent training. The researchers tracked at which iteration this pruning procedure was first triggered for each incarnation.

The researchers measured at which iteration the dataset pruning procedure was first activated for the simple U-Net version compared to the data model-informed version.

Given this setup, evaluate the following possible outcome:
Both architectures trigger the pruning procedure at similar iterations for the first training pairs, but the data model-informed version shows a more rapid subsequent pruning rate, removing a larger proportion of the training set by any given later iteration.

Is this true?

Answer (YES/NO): NO